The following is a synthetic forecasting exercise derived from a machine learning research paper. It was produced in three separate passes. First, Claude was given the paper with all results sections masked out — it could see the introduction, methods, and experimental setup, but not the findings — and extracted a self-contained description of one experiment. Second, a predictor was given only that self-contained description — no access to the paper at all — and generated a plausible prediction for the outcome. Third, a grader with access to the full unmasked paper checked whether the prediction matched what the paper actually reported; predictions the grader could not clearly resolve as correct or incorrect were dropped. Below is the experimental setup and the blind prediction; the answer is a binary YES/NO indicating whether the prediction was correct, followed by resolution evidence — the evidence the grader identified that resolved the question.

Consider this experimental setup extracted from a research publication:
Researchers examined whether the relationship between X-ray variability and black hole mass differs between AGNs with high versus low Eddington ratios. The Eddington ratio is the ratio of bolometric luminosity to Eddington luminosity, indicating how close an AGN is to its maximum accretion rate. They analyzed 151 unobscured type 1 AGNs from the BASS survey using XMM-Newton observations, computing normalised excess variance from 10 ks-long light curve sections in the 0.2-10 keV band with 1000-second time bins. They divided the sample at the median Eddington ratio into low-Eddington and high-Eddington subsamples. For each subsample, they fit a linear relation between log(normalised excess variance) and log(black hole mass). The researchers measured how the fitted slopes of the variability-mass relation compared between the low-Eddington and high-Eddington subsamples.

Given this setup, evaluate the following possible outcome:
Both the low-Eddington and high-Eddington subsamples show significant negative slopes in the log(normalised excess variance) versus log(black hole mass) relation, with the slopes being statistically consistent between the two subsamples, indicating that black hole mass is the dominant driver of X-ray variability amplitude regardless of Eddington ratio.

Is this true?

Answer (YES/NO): YES